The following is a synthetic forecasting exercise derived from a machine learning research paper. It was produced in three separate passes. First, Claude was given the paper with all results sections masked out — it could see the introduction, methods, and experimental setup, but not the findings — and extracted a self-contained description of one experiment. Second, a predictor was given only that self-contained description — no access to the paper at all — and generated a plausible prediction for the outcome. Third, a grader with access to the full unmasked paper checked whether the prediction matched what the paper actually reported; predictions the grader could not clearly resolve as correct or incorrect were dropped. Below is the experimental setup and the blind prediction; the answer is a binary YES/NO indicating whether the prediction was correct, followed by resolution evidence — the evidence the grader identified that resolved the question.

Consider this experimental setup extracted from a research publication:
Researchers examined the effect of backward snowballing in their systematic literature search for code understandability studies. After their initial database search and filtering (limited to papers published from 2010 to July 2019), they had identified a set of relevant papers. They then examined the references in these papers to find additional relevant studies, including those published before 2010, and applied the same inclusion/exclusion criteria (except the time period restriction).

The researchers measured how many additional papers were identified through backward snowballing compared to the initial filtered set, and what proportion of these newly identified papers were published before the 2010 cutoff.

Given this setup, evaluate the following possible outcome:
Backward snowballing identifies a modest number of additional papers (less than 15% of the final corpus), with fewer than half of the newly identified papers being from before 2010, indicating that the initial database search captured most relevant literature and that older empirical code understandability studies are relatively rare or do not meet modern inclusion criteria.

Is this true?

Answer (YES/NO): NO